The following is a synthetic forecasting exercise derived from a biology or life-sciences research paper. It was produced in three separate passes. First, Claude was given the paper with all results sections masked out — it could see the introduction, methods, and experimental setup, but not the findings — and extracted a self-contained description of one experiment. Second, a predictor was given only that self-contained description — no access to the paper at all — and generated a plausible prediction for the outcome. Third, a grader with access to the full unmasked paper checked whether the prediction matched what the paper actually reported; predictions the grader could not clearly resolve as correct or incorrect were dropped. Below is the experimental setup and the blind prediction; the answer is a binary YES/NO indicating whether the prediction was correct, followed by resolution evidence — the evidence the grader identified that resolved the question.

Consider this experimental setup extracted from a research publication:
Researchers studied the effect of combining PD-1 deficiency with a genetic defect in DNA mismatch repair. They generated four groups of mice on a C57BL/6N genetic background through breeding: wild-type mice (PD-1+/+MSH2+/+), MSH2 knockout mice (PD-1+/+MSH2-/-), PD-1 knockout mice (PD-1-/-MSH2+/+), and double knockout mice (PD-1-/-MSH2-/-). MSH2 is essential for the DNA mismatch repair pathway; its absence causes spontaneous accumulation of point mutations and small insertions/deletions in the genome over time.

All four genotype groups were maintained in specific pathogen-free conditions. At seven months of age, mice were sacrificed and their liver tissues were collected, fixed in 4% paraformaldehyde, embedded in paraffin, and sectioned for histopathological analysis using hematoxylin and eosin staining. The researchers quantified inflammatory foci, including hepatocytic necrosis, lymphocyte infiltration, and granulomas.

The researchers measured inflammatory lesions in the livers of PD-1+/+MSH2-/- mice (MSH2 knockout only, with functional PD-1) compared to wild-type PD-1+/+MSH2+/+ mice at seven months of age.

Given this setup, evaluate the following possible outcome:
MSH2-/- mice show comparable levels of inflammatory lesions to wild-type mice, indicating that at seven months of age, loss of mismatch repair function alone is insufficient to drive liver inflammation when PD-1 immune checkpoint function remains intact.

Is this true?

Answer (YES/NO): YES